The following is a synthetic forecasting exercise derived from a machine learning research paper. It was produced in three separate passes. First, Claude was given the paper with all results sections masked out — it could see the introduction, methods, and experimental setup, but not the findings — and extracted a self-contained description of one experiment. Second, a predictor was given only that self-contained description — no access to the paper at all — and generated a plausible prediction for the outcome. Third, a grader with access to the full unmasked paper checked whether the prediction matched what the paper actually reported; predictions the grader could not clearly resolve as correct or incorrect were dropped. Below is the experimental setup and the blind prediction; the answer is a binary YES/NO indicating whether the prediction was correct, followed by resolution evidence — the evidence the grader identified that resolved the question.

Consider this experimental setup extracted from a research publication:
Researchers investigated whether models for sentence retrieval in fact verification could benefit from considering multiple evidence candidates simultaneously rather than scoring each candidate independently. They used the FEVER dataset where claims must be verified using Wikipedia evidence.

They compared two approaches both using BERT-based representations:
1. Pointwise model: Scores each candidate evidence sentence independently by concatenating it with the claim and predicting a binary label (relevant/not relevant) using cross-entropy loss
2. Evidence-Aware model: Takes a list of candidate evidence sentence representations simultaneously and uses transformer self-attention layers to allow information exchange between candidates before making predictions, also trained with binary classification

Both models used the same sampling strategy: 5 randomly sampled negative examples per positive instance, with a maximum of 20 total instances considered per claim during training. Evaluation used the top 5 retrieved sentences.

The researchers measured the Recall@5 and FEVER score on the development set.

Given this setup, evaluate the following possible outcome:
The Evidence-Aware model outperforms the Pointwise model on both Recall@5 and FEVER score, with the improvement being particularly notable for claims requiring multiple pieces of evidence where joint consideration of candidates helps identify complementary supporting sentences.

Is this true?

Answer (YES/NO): NO